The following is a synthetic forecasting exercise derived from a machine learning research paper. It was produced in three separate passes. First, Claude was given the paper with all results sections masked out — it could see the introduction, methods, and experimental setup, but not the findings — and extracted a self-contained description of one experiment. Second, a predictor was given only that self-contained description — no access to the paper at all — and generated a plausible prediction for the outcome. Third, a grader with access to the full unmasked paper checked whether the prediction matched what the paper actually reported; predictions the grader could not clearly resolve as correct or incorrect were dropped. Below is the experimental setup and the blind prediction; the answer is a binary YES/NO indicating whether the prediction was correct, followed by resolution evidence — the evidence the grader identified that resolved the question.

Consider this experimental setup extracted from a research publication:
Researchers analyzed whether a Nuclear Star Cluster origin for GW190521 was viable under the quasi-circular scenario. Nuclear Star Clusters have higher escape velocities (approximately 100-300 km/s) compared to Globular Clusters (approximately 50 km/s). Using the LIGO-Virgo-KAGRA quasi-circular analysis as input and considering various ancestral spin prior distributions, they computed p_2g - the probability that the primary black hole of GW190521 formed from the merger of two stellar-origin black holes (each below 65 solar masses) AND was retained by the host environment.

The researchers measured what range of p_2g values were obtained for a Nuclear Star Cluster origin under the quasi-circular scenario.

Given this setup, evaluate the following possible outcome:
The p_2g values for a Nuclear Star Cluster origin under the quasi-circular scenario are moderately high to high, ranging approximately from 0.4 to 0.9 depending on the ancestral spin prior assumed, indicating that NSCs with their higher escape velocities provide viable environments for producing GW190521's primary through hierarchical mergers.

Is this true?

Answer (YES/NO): NO